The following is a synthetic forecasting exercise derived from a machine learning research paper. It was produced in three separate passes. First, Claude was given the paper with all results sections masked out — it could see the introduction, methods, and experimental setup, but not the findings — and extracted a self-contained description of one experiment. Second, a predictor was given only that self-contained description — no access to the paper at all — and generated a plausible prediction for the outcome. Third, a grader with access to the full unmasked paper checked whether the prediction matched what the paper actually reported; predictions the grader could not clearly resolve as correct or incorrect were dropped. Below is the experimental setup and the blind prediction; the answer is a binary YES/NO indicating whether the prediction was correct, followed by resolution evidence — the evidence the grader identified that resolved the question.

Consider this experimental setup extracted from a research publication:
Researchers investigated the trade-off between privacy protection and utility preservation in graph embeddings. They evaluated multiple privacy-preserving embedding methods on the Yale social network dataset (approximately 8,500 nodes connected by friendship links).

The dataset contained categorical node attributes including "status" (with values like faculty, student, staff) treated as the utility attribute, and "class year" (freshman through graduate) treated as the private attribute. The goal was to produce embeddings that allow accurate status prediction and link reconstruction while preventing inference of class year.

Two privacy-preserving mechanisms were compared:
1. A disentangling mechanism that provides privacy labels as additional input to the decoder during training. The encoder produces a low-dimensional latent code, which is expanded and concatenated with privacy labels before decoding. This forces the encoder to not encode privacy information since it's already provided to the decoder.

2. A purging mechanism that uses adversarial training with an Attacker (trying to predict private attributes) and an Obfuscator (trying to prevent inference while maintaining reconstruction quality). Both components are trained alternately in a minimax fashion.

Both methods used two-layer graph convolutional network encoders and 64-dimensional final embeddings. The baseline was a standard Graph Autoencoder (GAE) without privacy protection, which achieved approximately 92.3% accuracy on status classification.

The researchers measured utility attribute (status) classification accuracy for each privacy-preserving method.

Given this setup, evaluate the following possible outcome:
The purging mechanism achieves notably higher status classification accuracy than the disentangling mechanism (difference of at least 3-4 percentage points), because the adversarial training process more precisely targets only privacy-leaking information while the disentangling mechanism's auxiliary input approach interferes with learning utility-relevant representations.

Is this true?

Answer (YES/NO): YES